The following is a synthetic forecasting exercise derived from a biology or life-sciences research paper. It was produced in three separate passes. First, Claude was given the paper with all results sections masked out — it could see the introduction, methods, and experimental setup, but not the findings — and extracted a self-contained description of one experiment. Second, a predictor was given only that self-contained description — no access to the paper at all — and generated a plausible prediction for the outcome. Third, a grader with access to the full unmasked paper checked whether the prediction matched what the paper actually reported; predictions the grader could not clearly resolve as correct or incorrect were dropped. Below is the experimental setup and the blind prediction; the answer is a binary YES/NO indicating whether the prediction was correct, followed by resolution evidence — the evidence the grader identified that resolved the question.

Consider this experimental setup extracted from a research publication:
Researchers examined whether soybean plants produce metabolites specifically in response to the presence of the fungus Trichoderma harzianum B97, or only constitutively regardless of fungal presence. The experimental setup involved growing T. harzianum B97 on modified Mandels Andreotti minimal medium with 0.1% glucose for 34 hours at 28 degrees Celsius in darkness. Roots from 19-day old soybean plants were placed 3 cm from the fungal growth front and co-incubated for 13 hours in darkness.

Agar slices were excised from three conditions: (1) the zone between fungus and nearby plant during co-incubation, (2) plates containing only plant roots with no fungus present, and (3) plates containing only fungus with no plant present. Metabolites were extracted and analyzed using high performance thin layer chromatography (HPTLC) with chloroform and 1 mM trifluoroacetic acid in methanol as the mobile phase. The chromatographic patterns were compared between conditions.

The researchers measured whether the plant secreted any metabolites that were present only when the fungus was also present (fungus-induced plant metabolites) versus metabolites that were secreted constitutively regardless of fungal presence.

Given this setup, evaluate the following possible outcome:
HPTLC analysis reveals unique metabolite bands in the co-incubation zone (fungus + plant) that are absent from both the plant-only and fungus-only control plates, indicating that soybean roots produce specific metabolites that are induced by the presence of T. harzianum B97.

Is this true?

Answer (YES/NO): YES